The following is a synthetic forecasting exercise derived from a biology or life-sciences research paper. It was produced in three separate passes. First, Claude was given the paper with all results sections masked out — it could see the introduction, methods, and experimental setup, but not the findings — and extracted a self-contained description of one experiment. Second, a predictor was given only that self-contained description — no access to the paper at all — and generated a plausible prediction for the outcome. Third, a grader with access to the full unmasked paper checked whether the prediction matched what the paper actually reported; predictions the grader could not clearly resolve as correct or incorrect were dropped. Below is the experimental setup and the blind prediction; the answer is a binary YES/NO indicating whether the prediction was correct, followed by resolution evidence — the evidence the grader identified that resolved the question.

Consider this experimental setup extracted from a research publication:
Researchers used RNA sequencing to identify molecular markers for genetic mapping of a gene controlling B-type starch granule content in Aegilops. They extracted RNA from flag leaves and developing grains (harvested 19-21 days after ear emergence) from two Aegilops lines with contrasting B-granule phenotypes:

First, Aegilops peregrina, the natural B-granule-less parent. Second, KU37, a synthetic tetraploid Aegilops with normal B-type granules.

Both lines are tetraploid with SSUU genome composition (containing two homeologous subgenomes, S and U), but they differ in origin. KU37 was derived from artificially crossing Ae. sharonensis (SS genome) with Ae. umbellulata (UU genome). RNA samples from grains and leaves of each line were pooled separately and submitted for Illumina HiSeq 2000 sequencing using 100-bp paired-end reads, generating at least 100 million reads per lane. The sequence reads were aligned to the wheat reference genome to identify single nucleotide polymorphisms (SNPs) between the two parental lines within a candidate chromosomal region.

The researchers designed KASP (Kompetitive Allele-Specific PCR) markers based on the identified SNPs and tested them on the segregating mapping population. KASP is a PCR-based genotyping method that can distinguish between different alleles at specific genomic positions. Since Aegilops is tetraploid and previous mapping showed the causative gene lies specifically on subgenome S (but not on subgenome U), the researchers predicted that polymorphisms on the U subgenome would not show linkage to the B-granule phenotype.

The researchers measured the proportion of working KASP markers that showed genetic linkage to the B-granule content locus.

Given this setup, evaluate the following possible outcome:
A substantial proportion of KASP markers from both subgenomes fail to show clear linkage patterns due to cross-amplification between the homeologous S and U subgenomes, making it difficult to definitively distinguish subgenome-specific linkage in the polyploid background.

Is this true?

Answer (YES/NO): NO